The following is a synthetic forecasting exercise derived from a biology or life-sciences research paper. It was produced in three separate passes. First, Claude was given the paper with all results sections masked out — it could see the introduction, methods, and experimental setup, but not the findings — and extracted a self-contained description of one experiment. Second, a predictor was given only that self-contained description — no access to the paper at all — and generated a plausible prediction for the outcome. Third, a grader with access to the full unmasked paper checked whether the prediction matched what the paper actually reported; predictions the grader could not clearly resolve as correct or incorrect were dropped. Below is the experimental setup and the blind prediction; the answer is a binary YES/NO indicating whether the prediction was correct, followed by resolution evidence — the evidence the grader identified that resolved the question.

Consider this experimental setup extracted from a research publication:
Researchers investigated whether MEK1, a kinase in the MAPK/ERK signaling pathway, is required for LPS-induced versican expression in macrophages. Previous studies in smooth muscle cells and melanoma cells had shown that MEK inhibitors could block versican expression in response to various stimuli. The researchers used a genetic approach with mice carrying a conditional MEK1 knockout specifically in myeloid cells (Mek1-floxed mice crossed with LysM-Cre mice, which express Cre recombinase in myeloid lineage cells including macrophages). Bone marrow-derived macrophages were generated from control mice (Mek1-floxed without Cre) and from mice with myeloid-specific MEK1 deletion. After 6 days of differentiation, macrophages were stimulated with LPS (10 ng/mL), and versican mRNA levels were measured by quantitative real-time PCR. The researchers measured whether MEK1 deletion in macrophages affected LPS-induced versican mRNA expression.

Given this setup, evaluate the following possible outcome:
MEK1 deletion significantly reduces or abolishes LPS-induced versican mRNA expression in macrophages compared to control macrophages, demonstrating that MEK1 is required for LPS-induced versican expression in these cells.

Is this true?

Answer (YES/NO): NO